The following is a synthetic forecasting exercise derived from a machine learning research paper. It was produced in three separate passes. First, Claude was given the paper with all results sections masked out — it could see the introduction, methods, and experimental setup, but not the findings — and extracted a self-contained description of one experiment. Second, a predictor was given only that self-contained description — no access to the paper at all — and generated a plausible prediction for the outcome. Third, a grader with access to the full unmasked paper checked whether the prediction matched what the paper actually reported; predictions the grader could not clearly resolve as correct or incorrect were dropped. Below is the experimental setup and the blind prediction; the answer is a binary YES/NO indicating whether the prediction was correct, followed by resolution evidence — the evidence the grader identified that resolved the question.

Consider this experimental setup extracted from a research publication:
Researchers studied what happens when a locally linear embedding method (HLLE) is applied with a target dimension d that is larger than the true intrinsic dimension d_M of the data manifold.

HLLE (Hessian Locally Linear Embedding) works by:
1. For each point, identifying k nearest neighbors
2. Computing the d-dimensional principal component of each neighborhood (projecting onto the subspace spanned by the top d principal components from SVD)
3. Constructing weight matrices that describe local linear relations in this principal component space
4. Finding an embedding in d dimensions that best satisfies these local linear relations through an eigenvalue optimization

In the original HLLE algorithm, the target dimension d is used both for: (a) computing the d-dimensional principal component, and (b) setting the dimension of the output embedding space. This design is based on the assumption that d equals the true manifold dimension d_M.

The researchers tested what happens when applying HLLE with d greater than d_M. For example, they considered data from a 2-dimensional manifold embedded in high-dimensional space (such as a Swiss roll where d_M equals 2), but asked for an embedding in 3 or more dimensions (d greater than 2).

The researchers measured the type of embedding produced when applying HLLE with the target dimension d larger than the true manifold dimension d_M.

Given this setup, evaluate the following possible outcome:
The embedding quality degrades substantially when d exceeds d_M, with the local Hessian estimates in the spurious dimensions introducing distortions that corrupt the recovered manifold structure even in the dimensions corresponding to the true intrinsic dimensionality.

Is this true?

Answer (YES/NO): NO